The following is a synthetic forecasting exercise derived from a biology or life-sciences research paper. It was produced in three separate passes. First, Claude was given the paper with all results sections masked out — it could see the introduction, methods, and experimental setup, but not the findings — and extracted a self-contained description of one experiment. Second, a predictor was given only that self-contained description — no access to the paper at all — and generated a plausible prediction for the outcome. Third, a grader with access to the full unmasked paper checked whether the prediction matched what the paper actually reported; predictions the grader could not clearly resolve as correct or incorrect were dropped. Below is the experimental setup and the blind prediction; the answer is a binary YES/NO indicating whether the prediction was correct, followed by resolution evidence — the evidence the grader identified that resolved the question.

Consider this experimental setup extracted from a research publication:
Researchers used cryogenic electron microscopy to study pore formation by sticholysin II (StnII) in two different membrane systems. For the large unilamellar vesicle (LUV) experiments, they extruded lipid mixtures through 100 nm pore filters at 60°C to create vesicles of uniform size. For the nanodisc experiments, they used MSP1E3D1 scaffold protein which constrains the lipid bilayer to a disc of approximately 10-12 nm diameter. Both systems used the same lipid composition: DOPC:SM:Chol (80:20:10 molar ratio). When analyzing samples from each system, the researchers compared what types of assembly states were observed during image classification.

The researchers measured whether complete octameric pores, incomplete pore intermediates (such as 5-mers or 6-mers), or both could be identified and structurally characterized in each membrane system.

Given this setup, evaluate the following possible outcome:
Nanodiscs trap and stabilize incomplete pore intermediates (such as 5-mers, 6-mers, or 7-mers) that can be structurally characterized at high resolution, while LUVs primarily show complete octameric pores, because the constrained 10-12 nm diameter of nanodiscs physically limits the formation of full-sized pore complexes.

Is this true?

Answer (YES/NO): NO